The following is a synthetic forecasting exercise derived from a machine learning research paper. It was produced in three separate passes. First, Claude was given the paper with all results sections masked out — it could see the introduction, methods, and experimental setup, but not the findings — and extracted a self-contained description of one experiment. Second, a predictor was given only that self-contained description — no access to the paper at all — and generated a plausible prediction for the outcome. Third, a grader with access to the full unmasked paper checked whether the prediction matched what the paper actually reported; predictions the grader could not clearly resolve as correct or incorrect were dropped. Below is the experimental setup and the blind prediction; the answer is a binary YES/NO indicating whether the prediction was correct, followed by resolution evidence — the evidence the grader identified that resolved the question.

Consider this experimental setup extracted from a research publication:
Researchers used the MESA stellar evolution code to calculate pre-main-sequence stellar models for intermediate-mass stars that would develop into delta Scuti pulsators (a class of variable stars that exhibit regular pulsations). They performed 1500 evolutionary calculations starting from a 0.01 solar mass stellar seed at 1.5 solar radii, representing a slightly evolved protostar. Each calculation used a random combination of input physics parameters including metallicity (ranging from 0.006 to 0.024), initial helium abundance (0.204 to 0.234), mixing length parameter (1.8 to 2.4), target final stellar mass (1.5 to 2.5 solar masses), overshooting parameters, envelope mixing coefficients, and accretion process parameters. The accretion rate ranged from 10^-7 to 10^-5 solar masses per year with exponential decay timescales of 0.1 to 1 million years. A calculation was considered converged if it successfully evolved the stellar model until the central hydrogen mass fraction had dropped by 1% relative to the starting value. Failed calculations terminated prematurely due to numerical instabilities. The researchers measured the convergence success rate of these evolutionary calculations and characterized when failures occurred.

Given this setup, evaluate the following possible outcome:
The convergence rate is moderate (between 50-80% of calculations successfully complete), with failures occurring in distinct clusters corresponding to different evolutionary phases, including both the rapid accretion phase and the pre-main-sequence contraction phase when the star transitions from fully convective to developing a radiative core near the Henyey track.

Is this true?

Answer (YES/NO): NO